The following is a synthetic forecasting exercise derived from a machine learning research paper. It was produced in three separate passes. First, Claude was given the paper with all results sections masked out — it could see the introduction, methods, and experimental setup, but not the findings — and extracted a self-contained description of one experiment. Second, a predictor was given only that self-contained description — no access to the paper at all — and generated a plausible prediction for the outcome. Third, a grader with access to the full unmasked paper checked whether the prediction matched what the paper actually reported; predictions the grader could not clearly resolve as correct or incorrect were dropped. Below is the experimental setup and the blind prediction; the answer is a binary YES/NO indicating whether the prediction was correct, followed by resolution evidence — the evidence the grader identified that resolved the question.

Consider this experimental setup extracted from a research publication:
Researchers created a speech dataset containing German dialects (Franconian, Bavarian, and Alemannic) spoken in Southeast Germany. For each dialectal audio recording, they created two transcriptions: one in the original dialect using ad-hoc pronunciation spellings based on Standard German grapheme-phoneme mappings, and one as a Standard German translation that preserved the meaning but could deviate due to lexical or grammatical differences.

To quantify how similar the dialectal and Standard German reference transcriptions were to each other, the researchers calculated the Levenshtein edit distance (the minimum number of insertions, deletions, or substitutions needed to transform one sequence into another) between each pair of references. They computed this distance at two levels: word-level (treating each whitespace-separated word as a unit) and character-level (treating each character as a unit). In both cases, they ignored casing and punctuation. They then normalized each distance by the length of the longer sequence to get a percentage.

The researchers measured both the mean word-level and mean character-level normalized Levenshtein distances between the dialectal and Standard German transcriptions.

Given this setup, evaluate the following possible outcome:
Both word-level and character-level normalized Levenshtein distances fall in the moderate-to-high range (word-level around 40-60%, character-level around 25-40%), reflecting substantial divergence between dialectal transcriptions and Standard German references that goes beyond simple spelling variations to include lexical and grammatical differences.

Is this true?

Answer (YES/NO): NO